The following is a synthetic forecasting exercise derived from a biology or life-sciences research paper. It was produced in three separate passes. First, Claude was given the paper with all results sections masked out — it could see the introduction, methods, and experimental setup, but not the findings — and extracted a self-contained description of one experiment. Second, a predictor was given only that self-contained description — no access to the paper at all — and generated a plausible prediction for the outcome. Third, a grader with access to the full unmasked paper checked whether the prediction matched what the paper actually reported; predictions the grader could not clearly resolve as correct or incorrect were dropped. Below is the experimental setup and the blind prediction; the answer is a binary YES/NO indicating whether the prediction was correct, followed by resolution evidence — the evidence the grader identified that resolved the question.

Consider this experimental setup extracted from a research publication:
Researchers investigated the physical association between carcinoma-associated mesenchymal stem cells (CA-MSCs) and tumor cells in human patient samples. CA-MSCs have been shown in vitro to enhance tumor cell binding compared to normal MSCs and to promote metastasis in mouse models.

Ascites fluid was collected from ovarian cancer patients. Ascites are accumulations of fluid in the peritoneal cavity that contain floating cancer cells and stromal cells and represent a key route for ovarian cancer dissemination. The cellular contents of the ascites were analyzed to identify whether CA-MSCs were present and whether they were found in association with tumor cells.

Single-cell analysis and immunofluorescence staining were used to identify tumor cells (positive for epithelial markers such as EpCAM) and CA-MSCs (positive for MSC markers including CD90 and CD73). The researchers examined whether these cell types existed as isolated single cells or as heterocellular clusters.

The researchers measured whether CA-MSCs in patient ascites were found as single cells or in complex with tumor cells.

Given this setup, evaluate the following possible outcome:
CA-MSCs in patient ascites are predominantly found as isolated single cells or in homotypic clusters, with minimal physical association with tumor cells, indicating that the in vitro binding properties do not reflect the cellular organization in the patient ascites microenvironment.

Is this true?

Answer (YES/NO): NO